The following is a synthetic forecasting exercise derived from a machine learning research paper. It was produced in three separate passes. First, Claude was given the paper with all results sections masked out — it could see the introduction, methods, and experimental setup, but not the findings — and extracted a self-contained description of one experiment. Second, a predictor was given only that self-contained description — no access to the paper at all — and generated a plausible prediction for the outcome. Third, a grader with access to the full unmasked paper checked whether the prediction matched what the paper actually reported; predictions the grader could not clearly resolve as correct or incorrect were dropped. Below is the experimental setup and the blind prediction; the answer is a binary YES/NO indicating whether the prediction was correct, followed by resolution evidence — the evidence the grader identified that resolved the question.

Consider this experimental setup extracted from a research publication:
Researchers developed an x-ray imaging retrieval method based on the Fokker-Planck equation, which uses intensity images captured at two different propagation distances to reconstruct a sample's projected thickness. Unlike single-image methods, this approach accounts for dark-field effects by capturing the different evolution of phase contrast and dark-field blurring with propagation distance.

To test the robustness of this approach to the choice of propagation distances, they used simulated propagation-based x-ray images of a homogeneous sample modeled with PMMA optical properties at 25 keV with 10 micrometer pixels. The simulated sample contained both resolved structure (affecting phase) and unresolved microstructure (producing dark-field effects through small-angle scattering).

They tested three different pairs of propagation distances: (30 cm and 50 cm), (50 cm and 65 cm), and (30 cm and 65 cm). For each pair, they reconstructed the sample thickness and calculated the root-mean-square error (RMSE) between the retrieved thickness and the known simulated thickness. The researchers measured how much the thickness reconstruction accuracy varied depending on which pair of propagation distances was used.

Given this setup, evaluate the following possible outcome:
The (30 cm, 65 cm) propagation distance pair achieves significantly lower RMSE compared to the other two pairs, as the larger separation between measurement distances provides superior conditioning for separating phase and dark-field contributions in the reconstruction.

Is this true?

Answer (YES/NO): NO